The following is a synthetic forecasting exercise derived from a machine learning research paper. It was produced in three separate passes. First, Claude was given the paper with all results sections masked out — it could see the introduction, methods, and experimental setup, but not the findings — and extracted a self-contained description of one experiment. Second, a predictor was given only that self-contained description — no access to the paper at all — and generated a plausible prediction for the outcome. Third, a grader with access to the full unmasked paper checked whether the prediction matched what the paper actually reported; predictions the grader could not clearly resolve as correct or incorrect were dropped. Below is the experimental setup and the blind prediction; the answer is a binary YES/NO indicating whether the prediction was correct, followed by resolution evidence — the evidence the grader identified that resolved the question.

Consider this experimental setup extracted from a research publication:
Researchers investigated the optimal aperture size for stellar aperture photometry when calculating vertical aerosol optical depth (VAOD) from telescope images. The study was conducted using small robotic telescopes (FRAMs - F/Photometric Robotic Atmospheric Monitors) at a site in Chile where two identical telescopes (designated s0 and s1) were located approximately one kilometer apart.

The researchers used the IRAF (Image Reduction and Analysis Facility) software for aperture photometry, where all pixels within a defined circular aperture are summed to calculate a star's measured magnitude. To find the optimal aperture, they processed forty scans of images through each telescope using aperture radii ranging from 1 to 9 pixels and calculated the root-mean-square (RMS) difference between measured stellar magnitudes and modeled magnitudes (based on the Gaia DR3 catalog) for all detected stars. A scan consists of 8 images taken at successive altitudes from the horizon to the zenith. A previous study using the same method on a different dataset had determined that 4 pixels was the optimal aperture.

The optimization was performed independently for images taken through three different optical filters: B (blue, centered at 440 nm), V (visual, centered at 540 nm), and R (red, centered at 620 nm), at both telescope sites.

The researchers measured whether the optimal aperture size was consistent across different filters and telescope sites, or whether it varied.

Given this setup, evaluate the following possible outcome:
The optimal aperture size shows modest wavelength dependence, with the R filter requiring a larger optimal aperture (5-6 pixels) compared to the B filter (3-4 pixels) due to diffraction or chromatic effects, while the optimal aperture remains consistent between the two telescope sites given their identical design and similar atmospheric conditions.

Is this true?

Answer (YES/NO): NO